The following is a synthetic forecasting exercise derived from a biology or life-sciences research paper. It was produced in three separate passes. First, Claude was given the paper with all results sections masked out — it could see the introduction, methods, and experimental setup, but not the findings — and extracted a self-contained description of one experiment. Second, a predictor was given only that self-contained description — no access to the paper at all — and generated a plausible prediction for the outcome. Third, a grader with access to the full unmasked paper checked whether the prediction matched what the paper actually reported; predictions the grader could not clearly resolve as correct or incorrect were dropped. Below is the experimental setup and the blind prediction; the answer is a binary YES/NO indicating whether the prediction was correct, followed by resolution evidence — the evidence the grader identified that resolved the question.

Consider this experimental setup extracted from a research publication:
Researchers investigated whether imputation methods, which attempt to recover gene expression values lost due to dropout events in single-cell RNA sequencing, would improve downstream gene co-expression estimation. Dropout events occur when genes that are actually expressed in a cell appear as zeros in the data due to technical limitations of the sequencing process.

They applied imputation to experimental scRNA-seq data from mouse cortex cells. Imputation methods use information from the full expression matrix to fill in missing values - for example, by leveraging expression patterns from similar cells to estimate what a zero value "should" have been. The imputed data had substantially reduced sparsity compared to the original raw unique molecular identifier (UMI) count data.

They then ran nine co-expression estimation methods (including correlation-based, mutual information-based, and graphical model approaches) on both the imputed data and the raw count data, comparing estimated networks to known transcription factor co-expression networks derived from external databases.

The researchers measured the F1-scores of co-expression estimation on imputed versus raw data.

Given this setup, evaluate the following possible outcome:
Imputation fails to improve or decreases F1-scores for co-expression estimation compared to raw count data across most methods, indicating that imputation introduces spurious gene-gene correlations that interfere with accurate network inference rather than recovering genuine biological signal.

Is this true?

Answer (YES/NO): YES